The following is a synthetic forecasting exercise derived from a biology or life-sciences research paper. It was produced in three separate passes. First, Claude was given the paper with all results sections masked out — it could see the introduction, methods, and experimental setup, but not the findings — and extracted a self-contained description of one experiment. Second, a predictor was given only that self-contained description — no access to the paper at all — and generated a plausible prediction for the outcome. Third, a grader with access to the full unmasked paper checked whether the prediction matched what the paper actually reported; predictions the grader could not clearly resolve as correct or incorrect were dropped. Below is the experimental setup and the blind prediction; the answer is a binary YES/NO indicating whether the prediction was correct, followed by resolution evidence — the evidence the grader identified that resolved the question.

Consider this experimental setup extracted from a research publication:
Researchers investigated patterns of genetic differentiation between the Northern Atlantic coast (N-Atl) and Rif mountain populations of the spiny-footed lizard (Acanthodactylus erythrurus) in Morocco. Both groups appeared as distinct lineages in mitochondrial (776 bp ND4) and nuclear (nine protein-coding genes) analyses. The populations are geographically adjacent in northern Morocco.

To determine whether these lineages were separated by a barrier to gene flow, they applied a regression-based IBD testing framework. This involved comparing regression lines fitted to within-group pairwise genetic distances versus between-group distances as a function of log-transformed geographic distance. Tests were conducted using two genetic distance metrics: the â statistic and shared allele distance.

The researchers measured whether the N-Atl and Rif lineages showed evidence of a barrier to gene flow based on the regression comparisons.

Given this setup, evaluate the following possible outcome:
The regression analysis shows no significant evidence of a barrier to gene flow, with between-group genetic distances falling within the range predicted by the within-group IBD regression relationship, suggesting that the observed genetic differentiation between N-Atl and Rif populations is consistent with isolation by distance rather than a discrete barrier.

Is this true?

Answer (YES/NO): NO